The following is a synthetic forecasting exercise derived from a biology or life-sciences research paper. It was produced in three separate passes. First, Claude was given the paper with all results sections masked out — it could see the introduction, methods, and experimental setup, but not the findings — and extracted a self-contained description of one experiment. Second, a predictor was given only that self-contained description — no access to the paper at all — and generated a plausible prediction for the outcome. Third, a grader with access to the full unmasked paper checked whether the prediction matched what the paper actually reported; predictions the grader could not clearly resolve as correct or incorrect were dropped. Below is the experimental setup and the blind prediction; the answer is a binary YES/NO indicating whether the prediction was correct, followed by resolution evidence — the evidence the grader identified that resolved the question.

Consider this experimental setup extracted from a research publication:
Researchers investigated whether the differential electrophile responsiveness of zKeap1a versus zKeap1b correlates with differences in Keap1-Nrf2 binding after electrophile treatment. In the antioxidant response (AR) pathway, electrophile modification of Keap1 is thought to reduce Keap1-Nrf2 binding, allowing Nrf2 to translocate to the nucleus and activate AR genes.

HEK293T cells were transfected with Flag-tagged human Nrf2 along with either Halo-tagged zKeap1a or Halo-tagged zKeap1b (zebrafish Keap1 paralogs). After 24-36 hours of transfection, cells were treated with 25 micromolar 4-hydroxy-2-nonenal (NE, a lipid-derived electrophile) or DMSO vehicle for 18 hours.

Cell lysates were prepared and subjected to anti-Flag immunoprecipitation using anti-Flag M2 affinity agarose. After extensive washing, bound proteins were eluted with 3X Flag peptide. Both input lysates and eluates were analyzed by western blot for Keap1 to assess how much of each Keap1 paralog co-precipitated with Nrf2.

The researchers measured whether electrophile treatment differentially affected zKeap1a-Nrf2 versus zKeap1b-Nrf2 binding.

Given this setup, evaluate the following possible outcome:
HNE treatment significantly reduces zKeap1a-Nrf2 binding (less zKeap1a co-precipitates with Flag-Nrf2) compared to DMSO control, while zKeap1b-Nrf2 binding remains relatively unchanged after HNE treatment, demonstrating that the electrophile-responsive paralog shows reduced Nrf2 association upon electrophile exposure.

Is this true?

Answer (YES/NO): NO